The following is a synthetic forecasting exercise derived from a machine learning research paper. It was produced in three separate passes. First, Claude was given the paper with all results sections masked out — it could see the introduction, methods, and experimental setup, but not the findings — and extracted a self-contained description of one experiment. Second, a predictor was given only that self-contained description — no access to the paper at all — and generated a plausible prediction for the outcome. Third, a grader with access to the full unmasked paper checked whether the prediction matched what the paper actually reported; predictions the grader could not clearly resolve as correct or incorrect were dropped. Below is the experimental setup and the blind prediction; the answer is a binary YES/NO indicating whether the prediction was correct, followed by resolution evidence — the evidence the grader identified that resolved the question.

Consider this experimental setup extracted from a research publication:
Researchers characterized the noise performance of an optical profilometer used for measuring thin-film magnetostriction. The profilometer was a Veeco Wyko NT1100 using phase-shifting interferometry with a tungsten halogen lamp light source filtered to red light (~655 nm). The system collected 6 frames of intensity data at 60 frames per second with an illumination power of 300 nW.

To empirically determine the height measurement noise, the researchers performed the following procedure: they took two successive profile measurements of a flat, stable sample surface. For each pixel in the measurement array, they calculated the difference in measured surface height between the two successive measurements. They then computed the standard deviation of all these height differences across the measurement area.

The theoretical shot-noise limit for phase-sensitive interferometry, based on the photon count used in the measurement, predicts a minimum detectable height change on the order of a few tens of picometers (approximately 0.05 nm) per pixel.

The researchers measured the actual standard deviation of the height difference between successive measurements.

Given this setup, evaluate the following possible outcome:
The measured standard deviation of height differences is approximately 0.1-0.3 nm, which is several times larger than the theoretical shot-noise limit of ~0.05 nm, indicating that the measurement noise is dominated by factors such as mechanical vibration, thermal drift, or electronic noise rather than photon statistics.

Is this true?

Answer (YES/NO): NO